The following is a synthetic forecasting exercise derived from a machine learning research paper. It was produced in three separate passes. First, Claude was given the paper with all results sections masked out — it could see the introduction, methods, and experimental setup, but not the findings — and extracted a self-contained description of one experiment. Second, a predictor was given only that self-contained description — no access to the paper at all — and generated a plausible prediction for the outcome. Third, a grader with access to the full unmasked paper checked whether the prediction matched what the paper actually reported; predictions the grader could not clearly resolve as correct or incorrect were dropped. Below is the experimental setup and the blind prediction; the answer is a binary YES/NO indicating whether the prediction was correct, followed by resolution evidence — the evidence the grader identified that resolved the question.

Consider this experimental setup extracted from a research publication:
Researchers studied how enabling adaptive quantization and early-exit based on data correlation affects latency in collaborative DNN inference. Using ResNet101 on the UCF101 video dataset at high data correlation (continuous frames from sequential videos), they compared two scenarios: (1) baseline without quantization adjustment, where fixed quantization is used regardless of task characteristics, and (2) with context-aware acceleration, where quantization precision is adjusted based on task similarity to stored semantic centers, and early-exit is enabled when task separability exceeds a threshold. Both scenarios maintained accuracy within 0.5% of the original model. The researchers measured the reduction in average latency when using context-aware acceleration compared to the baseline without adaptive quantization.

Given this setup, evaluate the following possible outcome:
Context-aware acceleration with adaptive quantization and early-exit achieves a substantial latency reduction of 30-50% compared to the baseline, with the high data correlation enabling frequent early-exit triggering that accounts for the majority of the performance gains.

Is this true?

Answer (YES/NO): NO